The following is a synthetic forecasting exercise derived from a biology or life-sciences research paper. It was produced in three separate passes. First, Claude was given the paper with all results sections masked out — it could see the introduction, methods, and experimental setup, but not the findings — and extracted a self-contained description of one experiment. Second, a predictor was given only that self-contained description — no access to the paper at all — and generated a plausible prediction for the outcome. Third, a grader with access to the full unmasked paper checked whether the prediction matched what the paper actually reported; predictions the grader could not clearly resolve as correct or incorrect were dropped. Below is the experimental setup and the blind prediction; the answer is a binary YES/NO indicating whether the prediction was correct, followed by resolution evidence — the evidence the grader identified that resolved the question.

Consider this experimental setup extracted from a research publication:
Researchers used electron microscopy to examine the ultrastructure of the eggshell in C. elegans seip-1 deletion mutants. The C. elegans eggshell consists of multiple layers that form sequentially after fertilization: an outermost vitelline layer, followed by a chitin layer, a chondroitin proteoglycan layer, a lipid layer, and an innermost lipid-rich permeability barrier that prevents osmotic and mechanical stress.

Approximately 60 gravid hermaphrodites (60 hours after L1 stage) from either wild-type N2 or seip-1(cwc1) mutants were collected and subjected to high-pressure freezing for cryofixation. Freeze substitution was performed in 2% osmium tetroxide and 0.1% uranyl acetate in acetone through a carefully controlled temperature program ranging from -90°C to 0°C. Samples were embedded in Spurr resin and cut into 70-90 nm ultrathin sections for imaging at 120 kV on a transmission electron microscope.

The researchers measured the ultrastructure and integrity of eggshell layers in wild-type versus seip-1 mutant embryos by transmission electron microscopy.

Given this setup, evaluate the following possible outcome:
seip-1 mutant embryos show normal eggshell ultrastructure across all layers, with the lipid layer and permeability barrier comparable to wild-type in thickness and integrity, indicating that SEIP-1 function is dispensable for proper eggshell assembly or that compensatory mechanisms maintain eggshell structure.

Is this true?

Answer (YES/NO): NO